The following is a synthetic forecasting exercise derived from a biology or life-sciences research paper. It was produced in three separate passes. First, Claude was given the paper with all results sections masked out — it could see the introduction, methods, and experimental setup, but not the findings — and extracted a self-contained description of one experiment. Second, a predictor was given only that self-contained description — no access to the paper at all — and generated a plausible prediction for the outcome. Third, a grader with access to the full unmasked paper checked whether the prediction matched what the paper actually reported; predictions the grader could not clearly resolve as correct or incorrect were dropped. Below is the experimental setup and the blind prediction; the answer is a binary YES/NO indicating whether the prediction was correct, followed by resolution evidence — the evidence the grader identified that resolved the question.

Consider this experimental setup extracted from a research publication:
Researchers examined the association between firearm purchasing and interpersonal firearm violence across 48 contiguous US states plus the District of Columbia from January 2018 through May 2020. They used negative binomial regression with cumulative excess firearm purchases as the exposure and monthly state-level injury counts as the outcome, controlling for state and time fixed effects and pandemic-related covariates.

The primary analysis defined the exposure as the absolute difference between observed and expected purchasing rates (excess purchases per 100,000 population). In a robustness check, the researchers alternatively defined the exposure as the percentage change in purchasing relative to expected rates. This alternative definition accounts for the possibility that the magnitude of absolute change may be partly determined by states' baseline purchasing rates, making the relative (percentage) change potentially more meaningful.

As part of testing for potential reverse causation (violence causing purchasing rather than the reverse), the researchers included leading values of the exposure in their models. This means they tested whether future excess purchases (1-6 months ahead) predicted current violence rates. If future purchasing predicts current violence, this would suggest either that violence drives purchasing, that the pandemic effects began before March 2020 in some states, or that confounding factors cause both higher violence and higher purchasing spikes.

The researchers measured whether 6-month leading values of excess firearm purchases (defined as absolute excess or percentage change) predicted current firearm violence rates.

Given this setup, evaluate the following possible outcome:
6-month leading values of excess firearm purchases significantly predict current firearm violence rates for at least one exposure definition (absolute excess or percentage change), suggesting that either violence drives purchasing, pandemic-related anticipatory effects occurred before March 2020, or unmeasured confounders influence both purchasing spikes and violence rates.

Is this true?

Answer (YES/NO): YES